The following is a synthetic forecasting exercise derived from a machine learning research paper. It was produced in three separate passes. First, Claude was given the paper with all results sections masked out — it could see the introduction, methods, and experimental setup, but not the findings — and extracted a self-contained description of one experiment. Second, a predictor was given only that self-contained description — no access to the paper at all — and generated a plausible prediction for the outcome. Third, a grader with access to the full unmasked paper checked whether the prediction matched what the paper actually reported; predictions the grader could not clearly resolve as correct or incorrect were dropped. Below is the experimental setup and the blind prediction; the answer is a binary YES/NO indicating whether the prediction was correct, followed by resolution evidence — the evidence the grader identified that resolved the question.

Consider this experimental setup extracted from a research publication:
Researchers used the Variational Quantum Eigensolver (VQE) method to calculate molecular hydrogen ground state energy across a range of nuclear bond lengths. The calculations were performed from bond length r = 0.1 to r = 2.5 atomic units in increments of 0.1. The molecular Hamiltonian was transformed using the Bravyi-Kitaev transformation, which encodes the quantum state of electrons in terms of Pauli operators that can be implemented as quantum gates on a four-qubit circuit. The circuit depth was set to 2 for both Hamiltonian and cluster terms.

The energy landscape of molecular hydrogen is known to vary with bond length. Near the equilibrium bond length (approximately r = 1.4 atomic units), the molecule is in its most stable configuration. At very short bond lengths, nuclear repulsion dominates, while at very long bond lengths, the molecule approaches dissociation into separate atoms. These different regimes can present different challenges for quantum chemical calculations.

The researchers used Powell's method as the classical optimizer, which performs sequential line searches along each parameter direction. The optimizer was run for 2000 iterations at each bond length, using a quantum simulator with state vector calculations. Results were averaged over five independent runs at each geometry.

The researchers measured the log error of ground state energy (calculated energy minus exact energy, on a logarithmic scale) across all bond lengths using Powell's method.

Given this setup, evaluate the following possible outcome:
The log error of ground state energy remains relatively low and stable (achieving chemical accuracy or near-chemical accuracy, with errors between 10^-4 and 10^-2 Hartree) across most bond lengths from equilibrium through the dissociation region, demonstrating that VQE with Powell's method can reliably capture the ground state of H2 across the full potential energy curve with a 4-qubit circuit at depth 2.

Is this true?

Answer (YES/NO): NO